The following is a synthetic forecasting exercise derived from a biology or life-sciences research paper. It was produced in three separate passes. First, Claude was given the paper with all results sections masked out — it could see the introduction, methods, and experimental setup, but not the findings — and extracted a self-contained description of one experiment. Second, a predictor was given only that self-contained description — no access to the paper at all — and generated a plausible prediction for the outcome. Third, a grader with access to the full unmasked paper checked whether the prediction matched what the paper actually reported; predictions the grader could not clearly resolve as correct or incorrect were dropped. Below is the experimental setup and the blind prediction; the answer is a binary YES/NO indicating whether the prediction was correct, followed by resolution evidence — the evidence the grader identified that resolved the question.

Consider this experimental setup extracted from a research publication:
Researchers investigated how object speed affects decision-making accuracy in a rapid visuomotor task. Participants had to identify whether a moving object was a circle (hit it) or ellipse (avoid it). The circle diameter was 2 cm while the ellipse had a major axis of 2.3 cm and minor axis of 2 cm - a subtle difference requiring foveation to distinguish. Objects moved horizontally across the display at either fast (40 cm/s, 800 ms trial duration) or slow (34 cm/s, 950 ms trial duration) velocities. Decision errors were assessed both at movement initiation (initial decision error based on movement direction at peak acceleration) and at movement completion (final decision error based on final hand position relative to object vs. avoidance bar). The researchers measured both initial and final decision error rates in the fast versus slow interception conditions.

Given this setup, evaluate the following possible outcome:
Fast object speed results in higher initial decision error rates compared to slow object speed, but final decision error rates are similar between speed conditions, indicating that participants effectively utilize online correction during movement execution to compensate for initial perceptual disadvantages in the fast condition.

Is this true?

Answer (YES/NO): NO